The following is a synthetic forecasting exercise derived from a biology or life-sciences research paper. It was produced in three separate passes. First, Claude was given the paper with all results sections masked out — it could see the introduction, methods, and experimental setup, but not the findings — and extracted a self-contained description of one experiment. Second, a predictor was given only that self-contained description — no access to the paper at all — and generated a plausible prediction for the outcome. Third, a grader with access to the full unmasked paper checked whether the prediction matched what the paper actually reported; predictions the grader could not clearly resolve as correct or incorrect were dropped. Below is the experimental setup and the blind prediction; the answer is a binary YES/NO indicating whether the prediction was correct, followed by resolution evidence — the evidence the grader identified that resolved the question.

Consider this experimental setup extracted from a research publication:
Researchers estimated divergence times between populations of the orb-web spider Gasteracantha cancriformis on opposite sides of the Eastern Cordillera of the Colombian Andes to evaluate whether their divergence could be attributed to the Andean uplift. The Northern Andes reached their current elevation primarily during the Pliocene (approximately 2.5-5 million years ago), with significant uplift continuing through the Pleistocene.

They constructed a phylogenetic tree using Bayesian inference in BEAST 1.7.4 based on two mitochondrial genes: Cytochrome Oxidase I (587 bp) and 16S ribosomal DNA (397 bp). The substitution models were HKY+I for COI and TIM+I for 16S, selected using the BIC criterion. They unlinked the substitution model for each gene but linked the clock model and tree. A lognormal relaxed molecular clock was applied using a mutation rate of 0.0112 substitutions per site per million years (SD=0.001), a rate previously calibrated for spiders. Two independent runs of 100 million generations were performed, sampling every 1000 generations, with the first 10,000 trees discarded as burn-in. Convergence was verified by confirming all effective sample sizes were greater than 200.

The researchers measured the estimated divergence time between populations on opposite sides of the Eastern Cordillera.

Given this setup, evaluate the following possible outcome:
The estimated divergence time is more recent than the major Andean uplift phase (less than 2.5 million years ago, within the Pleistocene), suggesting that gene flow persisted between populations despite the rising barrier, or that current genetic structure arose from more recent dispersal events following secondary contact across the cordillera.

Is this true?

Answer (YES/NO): YES